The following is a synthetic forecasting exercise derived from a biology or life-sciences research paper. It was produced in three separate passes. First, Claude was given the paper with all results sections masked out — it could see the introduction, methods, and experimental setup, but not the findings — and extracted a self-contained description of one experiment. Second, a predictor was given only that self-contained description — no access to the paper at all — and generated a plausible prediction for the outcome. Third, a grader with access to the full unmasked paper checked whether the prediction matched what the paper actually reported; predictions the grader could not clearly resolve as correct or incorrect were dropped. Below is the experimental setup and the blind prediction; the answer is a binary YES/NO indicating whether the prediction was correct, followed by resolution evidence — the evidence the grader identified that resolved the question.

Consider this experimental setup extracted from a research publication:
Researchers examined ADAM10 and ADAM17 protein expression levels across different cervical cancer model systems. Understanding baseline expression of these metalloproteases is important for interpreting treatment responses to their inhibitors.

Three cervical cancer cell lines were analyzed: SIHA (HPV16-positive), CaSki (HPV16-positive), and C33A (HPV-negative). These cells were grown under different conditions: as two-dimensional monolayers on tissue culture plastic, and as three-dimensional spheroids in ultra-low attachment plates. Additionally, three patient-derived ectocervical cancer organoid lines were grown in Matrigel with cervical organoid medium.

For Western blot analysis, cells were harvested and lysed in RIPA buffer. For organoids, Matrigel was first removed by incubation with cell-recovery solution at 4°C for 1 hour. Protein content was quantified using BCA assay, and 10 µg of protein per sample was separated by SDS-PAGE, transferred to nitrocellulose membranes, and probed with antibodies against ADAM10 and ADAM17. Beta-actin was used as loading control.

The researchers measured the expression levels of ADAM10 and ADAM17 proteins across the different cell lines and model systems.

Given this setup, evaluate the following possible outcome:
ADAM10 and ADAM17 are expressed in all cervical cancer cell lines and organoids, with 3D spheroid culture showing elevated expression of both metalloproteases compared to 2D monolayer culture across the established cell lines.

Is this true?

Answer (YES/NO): NO